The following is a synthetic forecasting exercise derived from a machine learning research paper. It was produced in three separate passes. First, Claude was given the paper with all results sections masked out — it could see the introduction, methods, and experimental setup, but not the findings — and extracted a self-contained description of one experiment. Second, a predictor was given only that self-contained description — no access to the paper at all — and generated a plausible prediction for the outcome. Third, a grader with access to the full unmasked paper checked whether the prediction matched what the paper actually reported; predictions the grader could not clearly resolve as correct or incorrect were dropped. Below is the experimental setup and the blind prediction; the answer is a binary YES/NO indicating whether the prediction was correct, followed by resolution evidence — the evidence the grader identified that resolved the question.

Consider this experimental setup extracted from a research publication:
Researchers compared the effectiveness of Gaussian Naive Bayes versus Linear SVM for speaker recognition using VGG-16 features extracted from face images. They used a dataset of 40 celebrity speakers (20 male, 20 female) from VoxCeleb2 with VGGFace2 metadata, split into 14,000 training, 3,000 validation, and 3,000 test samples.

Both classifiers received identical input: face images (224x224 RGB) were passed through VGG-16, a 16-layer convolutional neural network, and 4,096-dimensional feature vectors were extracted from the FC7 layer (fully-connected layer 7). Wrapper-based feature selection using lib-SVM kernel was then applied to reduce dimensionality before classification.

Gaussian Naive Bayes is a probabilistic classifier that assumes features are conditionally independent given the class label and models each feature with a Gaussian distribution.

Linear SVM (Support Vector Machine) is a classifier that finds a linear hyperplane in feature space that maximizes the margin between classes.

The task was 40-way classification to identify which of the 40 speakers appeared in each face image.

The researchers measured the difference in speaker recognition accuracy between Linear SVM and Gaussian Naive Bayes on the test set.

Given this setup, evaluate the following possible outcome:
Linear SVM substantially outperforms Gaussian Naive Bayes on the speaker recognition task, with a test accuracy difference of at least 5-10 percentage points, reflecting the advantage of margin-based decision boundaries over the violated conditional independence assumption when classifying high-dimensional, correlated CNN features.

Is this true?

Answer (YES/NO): YES